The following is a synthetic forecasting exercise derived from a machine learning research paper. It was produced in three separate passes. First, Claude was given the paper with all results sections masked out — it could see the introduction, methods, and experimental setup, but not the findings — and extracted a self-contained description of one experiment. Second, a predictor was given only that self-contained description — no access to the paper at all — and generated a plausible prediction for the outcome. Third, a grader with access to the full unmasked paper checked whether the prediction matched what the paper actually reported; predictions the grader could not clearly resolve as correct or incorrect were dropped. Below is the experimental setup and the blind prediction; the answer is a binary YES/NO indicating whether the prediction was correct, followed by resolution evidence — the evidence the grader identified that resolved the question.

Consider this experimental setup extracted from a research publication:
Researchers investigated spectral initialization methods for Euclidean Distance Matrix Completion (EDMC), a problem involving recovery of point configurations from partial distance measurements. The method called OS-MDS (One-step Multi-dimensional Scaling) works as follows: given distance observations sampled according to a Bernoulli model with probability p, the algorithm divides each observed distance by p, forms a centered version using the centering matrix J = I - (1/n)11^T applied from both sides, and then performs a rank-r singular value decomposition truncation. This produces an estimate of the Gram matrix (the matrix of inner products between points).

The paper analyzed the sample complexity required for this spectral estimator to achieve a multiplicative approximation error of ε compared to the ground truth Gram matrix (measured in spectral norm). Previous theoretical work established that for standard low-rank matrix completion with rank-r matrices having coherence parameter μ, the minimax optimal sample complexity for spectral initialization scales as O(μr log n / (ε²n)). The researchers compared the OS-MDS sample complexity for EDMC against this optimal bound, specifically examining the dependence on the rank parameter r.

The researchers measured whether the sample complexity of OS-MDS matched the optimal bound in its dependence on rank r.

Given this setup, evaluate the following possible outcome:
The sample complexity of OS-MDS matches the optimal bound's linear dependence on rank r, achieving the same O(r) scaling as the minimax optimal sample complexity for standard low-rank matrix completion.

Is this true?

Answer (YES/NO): NO